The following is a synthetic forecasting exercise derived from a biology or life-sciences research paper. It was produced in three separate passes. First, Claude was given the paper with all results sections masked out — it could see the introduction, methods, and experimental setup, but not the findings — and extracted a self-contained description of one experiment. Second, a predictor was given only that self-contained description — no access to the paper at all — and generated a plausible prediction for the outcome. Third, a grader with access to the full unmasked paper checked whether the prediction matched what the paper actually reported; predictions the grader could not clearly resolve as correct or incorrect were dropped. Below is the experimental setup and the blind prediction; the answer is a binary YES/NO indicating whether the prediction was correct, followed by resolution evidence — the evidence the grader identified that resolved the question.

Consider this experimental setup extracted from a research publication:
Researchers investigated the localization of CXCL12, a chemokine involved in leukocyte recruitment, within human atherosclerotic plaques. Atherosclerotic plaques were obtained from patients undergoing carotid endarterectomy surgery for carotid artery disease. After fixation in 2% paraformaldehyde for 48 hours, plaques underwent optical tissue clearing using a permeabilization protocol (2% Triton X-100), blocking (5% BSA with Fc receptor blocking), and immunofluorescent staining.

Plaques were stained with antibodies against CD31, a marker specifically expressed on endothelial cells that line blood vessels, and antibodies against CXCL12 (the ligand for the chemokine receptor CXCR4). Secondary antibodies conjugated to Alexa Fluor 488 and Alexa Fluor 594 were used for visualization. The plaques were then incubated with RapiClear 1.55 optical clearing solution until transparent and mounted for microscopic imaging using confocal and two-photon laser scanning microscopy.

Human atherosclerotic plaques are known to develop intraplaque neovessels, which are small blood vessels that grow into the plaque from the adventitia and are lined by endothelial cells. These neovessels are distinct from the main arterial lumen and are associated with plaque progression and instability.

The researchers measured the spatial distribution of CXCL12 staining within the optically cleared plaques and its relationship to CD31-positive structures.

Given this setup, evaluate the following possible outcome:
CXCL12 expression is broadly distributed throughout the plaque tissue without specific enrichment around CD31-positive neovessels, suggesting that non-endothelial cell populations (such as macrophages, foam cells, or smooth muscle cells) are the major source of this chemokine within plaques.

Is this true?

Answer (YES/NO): NO